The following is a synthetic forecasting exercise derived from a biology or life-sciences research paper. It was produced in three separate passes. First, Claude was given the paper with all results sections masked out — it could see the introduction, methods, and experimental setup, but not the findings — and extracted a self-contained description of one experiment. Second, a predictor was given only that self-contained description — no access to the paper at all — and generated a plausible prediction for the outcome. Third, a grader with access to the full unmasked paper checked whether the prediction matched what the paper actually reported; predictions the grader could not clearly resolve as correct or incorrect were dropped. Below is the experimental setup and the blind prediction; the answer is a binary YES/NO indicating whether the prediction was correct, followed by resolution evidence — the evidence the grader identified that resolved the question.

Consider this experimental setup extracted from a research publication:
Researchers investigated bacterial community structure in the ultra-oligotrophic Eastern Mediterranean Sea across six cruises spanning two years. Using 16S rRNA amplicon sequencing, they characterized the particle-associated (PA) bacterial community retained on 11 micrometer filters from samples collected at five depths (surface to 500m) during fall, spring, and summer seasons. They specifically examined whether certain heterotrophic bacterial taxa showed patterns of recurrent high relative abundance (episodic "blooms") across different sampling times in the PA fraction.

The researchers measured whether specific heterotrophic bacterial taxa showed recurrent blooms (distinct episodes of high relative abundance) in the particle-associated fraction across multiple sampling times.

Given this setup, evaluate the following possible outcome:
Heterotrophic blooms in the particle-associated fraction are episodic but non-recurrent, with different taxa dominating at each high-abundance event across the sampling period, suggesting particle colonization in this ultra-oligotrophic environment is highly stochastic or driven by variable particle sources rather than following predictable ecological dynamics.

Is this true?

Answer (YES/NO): YES